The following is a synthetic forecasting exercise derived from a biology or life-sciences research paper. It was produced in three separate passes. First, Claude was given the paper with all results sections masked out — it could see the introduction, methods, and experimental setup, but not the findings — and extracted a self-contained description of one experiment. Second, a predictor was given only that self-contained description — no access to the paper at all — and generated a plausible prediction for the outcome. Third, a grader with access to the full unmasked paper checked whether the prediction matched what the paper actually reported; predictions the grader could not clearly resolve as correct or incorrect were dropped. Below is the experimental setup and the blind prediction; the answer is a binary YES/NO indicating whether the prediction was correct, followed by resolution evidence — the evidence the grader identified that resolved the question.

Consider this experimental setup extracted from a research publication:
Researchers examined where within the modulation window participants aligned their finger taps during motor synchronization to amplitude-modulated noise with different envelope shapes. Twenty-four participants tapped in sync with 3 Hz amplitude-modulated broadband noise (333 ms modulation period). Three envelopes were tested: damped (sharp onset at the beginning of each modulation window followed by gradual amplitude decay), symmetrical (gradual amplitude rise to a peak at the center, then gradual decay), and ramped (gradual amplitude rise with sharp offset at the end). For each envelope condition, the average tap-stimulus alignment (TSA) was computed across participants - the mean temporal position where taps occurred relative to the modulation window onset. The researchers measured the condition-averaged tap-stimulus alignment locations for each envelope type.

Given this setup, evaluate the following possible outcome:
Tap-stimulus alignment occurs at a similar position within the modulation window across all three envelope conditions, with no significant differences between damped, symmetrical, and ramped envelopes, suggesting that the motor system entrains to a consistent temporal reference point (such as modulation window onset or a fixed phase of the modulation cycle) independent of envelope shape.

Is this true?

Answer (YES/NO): NO